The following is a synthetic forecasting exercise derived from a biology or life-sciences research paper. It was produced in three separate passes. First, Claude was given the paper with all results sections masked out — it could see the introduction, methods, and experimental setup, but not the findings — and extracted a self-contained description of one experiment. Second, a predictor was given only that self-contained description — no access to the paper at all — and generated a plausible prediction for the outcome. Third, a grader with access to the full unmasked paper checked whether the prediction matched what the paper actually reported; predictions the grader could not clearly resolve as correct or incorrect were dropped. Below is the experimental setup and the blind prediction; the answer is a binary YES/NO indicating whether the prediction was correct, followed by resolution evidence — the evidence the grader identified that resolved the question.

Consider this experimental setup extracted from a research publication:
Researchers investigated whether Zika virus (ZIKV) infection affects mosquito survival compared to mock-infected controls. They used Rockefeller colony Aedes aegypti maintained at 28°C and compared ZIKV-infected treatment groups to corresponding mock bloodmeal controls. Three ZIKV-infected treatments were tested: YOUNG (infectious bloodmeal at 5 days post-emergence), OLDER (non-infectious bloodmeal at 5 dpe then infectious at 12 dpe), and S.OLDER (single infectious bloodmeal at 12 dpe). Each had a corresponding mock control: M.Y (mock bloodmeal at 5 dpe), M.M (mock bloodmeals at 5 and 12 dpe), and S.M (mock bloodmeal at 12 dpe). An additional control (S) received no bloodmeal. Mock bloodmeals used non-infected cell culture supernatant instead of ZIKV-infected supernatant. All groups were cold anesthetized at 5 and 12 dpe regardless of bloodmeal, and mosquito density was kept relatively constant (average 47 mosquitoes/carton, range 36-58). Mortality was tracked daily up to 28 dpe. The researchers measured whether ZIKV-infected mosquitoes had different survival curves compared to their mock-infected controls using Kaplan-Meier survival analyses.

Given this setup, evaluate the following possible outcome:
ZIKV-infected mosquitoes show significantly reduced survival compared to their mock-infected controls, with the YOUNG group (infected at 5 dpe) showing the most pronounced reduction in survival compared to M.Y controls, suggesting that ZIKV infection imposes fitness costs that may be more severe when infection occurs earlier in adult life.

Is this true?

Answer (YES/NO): NO